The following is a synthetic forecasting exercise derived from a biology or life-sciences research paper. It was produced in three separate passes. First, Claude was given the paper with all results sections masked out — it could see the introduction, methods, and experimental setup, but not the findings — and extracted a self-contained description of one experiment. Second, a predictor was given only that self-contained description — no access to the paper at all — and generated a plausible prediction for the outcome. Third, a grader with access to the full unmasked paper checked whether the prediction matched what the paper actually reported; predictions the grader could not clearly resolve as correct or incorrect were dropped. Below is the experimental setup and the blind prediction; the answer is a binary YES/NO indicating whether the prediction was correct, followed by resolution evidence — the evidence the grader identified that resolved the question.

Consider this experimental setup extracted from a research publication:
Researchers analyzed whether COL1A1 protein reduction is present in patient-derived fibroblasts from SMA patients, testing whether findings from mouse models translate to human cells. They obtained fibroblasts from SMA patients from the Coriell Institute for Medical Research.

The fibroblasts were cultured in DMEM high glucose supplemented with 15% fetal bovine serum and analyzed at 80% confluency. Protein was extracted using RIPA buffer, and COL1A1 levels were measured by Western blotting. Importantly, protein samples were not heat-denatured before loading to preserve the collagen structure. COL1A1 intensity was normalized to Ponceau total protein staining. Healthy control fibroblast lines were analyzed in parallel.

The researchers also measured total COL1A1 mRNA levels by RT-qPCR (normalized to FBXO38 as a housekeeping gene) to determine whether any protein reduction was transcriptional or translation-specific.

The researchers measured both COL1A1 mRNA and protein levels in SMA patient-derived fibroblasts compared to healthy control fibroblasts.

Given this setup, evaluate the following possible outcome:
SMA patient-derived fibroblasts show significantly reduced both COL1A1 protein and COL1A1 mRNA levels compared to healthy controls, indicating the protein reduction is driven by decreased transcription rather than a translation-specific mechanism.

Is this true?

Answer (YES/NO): NO